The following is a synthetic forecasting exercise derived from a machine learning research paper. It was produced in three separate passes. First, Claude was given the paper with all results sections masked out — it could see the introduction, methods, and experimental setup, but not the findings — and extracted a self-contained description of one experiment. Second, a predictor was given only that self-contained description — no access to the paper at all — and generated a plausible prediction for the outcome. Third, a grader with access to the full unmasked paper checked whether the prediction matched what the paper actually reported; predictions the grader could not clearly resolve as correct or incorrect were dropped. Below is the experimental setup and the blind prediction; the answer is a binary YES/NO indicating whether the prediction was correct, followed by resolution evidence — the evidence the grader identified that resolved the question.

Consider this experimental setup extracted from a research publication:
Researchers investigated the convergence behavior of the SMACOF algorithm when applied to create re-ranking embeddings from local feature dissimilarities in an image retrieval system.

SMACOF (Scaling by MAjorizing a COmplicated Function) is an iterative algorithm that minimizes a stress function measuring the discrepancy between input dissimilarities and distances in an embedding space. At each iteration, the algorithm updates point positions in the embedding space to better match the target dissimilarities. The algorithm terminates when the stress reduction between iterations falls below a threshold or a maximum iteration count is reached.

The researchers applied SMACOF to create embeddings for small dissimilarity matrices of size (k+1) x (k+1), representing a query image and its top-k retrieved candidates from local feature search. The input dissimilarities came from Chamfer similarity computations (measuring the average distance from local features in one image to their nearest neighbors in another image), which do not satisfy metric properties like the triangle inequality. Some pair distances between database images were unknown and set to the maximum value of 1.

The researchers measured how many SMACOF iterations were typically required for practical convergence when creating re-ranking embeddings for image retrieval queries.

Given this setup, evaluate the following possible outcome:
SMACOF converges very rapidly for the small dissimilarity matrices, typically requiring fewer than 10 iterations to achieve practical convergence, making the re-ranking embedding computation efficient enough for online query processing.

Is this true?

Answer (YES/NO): NO